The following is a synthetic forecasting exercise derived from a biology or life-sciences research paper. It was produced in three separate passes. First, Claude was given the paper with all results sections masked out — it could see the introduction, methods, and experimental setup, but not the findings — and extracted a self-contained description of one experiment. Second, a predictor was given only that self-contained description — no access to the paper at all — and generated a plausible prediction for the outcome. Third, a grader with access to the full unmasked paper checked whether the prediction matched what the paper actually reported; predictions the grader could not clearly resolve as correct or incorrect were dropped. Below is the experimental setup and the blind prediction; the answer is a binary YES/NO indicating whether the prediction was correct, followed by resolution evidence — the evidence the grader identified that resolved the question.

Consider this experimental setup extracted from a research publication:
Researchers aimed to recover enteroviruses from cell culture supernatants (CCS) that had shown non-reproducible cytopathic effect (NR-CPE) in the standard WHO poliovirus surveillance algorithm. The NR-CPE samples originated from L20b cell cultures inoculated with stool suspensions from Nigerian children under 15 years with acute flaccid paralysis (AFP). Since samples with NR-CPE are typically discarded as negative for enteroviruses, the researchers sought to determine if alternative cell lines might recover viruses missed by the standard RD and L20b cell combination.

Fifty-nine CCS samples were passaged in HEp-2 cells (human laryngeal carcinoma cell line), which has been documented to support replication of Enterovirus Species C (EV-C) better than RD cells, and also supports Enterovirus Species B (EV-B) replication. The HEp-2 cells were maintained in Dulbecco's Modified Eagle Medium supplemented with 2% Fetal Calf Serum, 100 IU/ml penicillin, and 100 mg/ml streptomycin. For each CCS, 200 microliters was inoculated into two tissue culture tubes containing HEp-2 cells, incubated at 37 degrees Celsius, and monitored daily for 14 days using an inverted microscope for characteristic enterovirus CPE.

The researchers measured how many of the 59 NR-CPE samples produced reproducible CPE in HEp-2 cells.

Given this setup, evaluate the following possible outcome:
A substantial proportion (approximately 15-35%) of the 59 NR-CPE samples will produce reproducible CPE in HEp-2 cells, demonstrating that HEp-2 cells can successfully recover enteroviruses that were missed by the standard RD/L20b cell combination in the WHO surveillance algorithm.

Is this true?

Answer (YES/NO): NO